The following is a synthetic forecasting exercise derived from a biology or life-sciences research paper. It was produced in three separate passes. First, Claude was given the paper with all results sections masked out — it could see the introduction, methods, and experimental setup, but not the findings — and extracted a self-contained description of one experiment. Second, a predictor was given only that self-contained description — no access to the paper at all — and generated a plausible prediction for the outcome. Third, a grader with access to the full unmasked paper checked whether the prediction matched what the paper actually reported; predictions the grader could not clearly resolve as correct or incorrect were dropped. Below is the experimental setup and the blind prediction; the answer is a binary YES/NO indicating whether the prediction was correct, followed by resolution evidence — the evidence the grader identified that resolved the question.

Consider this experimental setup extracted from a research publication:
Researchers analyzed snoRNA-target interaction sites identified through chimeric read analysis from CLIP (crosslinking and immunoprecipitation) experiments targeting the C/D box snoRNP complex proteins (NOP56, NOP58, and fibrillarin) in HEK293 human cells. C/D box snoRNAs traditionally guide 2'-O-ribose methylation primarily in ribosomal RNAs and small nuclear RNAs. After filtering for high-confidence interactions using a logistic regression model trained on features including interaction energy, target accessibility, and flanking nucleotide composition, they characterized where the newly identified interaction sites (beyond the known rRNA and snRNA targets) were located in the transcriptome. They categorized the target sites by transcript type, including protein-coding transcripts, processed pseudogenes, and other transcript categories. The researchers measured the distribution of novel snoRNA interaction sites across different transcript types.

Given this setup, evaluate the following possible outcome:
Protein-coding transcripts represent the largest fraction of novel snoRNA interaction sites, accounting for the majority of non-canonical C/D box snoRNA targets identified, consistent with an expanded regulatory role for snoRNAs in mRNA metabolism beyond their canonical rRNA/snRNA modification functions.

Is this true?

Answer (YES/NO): YES